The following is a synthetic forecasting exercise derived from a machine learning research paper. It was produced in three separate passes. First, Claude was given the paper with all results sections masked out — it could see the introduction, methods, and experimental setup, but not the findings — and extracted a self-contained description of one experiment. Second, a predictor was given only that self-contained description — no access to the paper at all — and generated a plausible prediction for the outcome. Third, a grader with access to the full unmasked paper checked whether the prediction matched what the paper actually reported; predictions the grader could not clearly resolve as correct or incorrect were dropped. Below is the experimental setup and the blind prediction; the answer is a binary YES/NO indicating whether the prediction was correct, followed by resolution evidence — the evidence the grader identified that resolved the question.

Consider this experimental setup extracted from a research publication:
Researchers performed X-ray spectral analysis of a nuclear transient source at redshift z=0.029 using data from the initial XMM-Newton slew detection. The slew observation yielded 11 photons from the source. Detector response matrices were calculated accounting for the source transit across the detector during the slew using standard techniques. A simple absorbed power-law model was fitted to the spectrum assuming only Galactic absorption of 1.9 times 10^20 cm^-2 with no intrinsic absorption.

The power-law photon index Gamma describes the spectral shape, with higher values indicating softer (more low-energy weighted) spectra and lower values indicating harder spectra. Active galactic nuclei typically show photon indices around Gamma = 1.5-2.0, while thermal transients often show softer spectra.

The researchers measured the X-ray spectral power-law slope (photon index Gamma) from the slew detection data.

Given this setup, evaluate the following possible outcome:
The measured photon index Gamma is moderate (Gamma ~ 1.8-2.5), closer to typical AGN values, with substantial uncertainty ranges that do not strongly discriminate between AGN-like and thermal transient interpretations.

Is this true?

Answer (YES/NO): NO